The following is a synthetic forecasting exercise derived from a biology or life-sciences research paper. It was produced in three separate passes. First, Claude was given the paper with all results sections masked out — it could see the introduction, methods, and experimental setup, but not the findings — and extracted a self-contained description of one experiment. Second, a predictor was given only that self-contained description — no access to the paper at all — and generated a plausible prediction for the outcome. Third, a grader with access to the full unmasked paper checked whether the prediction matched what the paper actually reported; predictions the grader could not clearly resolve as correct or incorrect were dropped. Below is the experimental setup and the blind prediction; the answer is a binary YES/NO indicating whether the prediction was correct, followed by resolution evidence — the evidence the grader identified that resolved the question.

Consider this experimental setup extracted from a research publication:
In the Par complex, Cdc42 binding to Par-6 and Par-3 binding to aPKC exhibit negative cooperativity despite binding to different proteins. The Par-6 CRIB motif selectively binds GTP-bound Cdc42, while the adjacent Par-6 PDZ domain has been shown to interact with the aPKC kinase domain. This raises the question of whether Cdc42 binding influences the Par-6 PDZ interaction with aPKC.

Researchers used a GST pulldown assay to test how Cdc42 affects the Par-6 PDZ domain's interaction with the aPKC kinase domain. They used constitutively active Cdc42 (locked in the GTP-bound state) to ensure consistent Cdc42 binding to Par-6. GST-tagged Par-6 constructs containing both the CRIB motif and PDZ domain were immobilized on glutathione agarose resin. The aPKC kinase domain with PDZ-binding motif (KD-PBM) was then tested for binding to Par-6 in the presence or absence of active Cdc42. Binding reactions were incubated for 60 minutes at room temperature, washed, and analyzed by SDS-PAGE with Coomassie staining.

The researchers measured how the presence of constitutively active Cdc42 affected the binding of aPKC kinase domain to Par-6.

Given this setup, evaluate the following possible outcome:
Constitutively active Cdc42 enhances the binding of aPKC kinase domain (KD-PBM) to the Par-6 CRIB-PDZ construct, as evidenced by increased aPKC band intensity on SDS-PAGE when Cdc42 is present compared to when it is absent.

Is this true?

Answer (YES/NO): NO